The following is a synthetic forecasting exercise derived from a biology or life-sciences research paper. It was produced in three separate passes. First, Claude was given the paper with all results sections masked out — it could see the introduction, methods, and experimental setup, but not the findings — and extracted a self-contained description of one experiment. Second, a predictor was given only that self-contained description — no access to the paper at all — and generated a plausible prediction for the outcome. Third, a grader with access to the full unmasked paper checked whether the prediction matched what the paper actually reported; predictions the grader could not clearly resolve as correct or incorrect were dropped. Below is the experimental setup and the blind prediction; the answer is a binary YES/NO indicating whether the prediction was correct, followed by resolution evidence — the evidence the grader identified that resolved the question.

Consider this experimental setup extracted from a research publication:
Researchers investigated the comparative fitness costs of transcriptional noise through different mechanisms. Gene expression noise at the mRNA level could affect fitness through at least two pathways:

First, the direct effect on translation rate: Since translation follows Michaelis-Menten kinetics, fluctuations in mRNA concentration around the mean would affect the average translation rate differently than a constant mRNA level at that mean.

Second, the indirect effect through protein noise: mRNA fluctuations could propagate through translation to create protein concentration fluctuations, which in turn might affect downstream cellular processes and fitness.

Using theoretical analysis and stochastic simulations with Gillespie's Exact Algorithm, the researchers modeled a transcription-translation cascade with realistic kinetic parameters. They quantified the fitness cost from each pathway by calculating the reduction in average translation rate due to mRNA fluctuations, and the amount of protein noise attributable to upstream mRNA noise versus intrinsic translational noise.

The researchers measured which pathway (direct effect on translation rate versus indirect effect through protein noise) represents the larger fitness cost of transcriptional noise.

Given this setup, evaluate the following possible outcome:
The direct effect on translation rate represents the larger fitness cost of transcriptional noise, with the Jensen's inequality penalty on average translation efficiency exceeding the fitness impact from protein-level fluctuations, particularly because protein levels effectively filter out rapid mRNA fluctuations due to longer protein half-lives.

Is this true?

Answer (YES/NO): YES